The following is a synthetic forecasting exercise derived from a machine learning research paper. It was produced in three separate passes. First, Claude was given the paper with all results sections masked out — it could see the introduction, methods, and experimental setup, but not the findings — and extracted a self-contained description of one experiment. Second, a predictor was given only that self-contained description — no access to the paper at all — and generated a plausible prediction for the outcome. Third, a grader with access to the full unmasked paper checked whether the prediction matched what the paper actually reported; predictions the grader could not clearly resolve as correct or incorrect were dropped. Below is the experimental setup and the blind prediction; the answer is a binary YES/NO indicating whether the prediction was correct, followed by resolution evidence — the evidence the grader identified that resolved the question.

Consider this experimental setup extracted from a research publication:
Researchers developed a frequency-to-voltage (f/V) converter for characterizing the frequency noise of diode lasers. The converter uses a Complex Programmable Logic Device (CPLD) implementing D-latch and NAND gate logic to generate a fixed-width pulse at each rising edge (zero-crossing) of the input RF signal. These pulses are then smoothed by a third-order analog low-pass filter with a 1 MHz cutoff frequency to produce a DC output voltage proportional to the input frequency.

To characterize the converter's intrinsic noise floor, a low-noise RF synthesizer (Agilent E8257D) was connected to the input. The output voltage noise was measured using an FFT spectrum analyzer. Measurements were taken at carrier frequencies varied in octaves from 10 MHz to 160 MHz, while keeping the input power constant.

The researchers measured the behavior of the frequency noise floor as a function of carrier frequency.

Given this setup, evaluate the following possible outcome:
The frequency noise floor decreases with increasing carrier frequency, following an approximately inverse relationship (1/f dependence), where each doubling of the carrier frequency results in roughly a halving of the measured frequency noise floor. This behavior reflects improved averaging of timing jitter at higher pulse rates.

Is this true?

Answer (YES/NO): NO